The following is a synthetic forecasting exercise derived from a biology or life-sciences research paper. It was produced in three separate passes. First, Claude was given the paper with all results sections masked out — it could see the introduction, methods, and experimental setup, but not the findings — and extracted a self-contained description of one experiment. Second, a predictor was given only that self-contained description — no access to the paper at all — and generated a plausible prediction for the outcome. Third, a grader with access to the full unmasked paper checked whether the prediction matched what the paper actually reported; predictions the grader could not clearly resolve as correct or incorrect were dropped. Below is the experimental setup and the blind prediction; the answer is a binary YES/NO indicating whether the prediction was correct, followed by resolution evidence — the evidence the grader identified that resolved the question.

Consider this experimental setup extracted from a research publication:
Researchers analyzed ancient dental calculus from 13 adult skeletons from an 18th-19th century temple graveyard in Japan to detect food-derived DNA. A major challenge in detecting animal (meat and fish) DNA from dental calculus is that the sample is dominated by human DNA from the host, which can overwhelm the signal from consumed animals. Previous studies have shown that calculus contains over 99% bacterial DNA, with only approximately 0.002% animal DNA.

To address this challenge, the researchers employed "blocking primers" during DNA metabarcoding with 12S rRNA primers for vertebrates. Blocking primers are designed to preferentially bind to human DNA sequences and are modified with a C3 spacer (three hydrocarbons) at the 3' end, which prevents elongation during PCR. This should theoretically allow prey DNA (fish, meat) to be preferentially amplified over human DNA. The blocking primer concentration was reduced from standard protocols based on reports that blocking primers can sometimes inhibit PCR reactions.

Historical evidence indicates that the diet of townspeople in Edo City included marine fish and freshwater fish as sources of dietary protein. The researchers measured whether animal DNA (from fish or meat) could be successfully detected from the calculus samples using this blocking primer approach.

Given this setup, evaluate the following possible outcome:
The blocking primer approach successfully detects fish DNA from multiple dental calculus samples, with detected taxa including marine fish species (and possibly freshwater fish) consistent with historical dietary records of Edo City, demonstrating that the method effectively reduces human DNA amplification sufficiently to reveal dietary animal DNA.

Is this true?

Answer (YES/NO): NO